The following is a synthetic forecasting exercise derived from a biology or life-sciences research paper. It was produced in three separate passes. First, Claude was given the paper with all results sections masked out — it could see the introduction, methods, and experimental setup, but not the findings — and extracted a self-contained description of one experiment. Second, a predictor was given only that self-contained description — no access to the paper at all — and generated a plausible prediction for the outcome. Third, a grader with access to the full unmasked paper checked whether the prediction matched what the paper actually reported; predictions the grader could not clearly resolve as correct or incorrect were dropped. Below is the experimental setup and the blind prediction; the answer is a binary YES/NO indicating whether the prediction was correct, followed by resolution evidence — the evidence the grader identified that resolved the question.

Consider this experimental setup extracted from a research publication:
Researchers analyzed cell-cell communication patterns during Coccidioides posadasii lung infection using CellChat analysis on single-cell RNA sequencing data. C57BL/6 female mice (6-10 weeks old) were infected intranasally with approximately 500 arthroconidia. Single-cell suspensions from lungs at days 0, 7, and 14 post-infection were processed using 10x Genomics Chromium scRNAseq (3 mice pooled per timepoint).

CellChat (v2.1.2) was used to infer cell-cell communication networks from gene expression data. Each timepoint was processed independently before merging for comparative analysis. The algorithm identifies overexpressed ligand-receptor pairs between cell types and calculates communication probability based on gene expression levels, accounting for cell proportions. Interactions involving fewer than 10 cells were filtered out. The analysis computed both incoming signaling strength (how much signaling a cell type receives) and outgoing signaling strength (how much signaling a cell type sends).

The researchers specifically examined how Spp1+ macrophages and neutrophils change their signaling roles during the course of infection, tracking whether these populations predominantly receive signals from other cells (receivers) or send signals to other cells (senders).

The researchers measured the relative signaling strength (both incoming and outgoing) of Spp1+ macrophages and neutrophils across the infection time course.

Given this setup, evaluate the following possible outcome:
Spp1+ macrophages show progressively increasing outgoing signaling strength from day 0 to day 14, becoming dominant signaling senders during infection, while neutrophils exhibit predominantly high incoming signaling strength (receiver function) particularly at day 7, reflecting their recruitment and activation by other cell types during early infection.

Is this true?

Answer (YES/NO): NO